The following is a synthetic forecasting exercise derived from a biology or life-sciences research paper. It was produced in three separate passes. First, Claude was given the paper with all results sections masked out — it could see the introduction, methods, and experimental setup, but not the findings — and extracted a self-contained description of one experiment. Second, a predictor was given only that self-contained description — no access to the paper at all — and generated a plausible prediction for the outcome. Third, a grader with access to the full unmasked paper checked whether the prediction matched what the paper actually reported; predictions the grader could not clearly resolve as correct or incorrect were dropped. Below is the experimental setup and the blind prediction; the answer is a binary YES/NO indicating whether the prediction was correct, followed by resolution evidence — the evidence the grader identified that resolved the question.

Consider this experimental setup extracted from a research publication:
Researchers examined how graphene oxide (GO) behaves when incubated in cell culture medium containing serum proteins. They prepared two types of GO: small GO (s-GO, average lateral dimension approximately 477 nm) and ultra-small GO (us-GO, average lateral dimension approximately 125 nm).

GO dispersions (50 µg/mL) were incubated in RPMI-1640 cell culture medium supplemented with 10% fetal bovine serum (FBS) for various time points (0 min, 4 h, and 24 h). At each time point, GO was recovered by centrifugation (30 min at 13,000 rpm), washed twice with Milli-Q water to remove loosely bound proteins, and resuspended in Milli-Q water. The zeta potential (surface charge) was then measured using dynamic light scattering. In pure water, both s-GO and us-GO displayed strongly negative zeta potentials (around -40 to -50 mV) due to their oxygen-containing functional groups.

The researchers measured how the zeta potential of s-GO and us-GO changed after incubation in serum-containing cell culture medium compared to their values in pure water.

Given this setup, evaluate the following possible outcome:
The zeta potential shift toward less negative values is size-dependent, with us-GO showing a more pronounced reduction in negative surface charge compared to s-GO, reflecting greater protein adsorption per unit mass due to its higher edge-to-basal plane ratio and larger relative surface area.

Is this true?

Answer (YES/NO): NO